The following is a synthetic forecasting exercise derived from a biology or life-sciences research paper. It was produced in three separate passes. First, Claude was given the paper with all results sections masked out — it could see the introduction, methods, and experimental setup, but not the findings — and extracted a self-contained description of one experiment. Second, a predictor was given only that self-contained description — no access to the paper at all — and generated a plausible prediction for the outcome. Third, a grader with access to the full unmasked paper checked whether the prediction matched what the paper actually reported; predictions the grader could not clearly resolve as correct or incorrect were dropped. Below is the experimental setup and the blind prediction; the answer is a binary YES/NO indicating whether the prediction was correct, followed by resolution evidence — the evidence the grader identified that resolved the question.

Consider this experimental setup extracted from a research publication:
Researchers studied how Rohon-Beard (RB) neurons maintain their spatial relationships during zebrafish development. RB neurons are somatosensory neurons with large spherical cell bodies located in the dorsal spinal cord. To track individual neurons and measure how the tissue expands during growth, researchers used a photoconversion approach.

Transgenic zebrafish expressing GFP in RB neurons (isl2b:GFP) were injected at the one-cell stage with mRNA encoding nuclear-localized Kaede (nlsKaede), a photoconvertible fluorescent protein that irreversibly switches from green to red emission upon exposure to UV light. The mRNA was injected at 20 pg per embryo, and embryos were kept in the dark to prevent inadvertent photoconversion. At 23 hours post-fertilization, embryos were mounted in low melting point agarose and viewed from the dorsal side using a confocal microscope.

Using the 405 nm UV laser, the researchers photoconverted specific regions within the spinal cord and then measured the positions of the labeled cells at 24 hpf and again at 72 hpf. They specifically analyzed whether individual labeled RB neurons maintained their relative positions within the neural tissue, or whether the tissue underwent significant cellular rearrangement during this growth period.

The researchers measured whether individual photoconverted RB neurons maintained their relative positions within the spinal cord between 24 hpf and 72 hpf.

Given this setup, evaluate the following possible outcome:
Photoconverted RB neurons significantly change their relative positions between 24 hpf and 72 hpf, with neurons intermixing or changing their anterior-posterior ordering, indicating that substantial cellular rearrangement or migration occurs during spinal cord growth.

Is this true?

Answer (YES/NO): NO